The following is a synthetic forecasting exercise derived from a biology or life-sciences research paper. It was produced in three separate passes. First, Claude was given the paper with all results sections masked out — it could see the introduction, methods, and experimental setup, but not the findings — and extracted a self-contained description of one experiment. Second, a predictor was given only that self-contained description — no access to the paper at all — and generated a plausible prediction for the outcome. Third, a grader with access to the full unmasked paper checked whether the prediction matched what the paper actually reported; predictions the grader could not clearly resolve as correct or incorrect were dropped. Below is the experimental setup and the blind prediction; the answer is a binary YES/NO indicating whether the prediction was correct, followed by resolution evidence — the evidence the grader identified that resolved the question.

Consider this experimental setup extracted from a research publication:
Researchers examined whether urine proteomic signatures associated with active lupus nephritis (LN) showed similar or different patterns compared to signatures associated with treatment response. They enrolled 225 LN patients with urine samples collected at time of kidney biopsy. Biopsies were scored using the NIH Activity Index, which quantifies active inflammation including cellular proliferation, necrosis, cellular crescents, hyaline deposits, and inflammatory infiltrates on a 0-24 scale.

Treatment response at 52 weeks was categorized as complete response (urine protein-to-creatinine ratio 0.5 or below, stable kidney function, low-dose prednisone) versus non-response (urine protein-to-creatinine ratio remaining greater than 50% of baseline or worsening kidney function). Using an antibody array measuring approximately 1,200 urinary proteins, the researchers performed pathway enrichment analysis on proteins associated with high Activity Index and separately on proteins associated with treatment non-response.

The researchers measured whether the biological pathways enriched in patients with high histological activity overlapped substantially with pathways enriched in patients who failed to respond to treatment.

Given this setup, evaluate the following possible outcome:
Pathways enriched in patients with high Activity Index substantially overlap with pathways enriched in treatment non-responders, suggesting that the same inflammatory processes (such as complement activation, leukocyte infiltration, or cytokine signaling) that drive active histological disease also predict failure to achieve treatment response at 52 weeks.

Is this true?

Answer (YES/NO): YES